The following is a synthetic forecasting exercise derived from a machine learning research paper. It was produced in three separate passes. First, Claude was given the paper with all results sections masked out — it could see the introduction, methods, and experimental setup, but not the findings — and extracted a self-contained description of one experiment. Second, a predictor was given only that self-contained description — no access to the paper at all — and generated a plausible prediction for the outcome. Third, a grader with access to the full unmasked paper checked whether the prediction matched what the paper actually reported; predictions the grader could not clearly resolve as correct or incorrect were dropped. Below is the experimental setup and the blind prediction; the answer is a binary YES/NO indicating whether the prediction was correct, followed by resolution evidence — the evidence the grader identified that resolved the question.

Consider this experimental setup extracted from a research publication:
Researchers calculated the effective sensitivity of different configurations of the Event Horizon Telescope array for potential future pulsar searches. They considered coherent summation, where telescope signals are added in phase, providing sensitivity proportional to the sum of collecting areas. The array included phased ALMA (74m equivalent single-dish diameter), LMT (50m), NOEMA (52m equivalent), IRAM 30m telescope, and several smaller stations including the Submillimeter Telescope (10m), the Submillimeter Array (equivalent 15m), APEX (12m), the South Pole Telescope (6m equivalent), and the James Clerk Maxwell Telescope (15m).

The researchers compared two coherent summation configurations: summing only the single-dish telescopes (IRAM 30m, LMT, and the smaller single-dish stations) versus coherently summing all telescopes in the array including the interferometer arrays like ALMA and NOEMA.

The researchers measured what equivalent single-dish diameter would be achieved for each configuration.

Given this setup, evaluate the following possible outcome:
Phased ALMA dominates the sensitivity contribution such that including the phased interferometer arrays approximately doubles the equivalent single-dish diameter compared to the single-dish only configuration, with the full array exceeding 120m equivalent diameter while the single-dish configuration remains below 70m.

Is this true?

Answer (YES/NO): NO